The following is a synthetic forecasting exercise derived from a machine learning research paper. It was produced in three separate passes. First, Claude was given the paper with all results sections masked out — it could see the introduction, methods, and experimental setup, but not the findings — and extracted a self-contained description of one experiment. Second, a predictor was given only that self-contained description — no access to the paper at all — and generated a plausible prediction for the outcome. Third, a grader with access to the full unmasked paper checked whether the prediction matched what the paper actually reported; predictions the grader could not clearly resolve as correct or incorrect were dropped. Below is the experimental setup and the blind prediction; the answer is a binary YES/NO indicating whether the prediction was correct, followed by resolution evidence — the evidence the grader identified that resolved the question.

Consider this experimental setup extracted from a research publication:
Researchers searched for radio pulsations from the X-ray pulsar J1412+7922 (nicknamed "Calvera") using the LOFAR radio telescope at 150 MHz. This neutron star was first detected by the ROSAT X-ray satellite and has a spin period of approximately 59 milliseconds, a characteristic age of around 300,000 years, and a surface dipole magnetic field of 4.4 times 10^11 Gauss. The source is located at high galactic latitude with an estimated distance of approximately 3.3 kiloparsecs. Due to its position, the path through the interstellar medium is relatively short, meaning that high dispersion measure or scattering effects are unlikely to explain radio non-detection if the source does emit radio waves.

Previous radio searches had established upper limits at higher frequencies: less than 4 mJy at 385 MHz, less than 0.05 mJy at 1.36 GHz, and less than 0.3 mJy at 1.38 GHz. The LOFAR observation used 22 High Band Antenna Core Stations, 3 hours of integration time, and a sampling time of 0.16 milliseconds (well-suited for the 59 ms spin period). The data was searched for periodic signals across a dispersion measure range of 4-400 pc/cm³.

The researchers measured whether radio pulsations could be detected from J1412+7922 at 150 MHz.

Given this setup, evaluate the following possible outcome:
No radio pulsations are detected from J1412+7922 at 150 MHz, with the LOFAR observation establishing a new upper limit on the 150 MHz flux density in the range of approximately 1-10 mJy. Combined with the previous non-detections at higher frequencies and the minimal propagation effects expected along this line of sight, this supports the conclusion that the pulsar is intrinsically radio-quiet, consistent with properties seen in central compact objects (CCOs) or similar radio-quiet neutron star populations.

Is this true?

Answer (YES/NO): NO